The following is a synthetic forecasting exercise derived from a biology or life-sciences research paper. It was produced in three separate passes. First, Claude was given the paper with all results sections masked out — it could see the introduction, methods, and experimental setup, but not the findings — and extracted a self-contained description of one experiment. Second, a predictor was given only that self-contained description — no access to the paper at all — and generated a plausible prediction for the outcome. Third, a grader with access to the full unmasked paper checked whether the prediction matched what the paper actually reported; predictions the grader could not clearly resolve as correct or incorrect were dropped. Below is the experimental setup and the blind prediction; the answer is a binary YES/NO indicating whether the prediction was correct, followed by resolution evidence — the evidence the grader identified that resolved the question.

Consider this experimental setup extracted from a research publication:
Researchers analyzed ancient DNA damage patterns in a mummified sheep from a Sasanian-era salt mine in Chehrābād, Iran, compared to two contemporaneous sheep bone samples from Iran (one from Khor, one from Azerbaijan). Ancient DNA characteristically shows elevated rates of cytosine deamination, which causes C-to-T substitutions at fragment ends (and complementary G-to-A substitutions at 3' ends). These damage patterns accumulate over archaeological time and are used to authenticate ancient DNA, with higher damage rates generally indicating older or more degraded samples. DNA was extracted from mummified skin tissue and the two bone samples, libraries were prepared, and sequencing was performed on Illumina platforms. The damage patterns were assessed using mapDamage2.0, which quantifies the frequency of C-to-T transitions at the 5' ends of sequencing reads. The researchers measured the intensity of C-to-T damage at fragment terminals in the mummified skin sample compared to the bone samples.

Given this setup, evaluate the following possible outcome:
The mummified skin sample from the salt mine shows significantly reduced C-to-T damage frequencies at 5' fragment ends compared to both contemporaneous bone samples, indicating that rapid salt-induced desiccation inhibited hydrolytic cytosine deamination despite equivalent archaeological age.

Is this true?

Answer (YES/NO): YES